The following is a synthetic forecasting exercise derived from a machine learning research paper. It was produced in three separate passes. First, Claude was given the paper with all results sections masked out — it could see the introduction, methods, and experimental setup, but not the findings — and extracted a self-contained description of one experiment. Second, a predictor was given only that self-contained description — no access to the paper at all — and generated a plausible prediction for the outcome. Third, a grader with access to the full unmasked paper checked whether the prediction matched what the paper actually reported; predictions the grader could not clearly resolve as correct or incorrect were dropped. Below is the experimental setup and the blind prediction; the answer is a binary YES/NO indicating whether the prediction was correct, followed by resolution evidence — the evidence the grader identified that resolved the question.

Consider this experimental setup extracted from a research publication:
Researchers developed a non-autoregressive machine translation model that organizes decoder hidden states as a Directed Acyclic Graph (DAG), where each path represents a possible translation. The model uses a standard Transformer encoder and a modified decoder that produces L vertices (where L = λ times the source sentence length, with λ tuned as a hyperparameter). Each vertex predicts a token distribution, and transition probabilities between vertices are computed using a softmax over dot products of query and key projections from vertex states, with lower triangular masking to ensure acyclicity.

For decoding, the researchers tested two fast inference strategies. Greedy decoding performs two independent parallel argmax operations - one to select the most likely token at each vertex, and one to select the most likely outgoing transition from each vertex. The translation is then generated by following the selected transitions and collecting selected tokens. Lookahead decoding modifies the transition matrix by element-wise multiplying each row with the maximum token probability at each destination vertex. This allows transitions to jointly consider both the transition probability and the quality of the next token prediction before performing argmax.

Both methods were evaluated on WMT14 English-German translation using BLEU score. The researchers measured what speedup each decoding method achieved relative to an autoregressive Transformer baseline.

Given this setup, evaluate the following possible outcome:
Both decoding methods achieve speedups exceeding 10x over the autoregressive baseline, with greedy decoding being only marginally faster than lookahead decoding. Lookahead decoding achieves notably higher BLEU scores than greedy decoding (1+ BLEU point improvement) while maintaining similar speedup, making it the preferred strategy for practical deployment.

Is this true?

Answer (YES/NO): NO